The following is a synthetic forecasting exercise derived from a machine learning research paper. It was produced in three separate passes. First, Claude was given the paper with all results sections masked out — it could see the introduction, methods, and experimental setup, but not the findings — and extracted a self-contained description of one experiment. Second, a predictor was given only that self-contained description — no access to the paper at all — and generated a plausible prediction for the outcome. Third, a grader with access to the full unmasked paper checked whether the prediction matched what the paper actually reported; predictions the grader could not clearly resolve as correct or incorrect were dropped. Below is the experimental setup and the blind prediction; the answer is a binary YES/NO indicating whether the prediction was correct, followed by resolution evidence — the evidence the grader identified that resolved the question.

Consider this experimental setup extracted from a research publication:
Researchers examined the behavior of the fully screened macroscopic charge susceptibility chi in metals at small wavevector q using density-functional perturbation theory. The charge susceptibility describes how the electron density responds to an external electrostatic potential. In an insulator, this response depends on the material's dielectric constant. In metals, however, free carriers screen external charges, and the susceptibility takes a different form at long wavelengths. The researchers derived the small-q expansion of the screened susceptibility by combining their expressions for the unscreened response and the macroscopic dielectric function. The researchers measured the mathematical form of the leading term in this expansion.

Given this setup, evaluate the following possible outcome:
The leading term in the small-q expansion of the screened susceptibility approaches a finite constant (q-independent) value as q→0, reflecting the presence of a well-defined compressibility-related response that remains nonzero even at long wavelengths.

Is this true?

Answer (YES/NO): NO